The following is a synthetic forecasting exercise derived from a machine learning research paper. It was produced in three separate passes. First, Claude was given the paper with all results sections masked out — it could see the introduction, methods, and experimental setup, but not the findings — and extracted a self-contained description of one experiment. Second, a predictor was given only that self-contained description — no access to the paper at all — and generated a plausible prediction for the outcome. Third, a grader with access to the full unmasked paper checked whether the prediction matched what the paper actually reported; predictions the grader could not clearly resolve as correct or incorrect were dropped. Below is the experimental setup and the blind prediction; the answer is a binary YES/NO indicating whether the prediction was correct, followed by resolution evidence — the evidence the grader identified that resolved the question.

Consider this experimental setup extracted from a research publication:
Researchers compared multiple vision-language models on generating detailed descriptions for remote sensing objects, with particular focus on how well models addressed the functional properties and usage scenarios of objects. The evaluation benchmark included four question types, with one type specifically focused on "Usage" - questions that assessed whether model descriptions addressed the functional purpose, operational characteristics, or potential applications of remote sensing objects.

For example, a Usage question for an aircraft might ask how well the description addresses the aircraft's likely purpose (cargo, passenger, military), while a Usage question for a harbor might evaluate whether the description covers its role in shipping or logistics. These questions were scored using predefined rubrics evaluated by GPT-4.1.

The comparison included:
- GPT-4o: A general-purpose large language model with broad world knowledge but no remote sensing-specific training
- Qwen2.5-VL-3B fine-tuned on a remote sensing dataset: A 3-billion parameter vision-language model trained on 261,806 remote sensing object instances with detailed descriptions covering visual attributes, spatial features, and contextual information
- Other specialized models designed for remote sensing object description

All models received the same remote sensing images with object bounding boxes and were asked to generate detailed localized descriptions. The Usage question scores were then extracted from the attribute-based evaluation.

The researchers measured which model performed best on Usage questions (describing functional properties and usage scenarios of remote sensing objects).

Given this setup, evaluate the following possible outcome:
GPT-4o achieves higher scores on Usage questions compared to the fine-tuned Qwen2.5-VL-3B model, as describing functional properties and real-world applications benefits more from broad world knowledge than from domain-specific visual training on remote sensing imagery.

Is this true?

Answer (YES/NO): YES